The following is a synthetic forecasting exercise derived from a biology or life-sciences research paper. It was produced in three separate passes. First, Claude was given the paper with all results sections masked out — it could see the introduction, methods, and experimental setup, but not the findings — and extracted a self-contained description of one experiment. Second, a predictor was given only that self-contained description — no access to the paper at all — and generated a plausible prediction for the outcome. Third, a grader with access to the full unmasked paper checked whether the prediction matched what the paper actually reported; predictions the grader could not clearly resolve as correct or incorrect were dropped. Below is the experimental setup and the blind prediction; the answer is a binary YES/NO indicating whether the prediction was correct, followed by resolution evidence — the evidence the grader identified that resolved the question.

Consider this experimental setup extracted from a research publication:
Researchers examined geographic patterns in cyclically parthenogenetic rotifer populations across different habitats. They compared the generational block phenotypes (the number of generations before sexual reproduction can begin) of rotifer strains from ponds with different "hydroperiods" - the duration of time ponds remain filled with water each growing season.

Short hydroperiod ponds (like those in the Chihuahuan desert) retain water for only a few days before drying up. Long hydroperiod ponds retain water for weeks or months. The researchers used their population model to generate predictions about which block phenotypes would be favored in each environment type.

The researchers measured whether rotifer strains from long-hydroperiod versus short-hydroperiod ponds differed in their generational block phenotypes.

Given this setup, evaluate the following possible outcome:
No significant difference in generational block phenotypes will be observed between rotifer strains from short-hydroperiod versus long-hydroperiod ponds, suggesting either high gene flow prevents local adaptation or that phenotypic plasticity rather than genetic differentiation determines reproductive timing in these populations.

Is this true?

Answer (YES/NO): NO